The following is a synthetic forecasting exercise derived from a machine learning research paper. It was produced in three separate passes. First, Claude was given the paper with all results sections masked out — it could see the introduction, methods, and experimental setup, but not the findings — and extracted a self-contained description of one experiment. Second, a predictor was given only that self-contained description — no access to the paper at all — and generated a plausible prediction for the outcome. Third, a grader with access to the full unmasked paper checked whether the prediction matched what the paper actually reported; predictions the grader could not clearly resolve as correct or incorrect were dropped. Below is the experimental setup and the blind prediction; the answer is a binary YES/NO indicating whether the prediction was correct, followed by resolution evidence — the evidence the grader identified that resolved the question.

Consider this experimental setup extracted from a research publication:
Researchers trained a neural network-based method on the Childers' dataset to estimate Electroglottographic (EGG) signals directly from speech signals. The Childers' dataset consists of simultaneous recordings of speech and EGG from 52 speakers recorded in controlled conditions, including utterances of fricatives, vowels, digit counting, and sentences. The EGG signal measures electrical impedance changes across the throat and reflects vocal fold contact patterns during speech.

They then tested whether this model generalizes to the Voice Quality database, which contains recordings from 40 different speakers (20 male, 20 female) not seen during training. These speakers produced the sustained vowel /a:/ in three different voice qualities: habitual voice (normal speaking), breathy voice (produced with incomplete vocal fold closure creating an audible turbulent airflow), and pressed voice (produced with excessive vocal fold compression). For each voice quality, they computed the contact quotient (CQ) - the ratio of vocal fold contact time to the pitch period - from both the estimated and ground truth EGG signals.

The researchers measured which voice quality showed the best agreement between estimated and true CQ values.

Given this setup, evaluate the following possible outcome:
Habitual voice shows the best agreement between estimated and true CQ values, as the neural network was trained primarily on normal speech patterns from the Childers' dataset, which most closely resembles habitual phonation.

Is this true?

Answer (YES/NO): NO